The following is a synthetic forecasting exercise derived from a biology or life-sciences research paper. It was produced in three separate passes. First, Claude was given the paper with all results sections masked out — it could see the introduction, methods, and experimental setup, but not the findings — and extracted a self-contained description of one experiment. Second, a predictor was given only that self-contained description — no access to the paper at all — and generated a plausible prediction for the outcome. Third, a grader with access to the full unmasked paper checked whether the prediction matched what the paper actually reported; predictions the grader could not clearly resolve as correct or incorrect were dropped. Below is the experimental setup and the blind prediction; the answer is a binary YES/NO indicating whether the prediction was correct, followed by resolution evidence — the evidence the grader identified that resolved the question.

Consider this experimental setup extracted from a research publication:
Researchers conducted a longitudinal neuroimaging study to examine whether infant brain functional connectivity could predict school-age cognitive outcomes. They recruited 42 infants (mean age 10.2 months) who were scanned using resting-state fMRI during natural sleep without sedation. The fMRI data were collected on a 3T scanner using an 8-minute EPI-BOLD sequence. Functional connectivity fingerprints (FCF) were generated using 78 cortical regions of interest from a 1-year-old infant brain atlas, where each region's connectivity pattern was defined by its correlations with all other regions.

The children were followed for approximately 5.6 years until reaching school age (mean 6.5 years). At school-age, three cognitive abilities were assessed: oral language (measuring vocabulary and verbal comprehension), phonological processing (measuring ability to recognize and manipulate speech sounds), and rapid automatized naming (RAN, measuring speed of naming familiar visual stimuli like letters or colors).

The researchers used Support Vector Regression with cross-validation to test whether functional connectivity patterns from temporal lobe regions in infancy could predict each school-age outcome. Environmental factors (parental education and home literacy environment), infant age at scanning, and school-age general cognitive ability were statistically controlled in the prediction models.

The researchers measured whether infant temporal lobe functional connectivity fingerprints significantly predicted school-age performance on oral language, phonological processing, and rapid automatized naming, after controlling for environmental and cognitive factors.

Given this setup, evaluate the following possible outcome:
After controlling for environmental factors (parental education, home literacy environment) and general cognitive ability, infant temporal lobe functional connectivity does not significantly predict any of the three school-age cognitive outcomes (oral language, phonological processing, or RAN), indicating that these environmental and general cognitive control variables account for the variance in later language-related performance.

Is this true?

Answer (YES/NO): NO